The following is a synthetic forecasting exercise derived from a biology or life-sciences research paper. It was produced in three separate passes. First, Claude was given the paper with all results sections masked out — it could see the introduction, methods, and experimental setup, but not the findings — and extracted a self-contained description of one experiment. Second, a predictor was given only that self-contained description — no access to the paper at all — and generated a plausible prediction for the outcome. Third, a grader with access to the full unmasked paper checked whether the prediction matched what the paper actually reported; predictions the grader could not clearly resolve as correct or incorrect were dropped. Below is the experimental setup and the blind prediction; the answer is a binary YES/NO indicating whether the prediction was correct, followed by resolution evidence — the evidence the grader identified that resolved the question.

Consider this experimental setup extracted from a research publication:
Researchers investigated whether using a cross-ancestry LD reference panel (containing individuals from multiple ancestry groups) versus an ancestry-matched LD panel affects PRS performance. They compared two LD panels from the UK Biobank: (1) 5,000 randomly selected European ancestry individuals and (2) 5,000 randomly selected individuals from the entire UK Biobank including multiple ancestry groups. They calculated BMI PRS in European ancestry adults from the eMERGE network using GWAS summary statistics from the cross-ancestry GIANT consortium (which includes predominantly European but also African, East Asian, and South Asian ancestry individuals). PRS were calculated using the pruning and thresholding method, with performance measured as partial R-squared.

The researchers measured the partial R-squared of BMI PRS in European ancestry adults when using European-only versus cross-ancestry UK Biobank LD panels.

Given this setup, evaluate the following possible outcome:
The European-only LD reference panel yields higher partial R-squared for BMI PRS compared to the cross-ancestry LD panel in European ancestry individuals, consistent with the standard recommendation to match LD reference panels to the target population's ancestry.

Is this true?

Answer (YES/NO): NO